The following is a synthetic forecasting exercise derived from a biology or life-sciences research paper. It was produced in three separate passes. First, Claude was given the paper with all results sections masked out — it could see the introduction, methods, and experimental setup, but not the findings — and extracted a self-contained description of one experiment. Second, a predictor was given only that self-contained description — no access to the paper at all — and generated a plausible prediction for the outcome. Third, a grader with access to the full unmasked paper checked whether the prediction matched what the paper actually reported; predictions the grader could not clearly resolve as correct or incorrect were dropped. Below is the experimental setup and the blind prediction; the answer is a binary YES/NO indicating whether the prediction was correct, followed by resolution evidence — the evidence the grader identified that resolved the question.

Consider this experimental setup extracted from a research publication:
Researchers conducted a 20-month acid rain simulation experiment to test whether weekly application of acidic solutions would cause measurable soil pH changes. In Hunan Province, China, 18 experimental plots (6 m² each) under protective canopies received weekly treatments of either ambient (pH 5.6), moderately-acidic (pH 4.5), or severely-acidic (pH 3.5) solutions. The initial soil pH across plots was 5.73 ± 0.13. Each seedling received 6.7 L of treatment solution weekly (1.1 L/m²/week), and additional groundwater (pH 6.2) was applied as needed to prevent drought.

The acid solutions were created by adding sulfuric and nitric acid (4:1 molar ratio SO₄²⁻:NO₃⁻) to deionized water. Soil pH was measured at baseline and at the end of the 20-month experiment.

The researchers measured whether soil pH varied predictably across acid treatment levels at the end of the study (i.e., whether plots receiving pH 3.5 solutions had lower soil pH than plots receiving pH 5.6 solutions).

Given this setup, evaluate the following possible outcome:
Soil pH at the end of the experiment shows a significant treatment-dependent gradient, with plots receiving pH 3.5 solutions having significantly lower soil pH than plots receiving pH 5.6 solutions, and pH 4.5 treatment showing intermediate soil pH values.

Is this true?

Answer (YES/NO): NO